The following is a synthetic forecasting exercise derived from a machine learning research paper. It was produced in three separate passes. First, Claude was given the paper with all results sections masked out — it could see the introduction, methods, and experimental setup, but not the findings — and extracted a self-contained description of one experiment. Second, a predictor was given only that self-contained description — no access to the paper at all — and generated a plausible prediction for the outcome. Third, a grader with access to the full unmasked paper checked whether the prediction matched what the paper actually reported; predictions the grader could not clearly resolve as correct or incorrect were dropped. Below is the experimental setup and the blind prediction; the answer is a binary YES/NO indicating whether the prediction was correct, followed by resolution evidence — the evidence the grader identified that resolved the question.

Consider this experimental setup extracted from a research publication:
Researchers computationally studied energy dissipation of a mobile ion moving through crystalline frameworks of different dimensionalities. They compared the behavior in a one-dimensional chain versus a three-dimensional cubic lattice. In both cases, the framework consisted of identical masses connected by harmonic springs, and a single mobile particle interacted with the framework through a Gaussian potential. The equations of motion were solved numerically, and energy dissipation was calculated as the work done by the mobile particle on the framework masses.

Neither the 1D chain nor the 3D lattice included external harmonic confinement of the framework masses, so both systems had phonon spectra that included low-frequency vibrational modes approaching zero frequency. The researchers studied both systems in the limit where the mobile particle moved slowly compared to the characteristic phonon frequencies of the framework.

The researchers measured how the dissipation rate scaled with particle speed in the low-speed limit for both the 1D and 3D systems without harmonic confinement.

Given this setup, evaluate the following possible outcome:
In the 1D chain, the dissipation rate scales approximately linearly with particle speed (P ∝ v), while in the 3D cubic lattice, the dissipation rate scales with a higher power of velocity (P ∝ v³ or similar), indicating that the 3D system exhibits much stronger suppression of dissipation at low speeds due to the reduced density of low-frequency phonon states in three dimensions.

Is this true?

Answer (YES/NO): NO